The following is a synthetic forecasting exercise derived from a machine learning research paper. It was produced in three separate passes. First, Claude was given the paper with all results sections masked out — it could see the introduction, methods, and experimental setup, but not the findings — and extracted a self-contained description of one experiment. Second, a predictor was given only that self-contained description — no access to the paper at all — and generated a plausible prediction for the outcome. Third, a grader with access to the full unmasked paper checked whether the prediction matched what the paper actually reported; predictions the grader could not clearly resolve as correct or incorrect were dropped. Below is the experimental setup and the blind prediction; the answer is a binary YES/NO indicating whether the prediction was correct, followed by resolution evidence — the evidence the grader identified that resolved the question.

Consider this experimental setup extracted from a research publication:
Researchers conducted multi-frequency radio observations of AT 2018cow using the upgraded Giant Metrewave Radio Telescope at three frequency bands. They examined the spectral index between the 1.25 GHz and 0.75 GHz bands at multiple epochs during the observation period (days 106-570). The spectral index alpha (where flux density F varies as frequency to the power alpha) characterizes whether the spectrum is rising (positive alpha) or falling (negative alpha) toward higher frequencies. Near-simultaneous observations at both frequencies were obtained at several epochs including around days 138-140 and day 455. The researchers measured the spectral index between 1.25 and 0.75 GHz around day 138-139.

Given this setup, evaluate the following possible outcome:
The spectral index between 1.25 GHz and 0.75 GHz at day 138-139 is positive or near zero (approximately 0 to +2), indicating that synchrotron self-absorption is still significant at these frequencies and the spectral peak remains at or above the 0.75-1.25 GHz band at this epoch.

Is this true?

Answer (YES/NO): NO